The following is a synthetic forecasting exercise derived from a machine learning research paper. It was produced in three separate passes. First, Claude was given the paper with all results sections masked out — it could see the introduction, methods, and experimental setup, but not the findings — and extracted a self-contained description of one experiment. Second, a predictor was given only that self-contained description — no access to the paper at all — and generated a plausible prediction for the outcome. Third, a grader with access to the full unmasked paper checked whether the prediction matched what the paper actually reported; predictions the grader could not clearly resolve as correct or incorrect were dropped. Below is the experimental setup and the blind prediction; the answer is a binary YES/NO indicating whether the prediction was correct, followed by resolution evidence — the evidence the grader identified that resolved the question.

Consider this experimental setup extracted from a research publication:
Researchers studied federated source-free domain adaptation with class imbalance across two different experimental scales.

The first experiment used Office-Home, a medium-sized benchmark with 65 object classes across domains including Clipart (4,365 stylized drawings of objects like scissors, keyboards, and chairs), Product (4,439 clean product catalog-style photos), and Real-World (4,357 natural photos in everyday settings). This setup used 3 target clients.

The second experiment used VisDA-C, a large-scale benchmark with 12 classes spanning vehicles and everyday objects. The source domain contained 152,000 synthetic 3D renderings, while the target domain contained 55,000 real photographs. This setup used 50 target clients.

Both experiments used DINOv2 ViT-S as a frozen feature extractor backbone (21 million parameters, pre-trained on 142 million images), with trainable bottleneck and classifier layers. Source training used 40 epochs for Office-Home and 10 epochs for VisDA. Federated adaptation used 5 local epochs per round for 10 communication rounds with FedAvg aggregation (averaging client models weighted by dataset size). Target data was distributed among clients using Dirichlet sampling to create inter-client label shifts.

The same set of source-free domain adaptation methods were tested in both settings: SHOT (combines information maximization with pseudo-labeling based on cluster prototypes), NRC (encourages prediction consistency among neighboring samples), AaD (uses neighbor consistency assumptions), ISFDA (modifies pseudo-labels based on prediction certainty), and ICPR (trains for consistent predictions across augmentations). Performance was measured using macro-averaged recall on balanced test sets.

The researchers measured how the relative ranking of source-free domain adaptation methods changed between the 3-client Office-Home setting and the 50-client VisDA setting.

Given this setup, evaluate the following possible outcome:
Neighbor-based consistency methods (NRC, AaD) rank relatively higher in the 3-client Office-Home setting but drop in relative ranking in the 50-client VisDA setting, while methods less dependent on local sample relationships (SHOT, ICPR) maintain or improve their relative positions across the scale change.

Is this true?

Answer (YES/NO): NO